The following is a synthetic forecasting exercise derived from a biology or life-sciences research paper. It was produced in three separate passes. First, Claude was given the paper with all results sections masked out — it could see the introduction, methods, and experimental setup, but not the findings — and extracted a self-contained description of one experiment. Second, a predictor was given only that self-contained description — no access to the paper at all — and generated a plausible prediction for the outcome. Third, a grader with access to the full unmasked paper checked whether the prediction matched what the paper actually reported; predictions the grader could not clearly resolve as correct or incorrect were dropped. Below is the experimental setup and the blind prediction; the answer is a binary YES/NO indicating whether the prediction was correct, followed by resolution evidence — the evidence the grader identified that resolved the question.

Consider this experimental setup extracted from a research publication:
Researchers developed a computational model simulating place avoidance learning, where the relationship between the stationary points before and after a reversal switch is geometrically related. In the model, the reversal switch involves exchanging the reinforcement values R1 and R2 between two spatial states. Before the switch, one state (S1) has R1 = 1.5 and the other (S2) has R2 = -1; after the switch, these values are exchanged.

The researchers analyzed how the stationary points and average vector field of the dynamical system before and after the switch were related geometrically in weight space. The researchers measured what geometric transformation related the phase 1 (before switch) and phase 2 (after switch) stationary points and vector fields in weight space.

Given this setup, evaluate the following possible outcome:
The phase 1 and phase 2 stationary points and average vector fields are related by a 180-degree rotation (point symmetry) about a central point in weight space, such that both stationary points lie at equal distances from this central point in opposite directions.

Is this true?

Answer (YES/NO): NO